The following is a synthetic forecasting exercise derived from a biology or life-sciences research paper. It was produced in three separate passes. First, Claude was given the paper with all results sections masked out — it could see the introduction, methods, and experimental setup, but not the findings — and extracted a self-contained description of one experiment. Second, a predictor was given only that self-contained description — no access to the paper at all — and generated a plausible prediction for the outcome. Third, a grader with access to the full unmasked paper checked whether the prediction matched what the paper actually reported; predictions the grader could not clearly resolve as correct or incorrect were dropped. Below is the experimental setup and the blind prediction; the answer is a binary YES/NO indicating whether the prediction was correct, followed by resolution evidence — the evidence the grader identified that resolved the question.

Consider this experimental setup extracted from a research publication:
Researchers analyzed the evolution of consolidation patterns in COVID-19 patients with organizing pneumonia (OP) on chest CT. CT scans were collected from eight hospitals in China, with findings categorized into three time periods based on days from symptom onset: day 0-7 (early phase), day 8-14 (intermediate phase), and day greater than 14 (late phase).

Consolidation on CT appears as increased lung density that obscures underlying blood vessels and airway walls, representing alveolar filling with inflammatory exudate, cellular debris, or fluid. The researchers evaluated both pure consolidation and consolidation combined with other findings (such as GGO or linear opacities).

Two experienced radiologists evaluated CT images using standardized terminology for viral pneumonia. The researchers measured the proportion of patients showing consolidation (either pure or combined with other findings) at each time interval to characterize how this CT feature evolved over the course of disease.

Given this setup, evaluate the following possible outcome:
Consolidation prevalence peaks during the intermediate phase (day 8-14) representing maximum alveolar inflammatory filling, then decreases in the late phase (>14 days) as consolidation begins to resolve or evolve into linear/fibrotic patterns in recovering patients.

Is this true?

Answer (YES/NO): YES